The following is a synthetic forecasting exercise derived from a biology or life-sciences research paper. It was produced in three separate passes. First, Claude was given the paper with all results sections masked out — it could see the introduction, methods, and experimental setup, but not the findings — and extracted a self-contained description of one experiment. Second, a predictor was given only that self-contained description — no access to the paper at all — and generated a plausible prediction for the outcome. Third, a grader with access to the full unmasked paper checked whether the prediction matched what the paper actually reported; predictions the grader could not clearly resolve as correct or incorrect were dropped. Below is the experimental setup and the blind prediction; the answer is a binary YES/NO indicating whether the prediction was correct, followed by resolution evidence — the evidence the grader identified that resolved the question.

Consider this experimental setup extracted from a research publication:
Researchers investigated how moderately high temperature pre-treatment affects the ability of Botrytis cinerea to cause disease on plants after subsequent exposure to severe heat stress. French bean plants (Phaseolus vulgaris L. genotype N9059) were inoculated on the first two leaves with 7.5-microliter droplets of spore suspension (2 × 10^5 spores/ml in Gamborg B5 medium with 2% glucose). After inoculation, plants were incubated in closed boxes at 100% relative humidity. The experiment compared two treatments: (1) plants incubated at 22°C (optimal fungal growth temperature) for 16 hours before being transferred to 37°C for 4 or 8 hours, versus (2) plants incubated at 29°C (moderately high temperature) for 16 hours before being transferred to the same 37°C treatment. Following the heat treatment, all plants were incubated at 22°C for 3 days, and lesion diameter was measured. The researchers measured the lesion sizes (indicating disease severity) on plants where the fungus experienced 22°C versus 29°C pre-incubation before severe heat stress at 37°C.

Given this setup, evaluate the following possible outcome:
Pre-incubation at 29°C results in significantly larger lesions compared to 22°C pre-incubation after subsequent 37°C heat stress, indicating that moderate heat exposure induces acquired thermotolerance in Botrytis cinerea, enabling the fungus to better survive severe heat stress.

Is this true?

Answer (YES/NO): YES